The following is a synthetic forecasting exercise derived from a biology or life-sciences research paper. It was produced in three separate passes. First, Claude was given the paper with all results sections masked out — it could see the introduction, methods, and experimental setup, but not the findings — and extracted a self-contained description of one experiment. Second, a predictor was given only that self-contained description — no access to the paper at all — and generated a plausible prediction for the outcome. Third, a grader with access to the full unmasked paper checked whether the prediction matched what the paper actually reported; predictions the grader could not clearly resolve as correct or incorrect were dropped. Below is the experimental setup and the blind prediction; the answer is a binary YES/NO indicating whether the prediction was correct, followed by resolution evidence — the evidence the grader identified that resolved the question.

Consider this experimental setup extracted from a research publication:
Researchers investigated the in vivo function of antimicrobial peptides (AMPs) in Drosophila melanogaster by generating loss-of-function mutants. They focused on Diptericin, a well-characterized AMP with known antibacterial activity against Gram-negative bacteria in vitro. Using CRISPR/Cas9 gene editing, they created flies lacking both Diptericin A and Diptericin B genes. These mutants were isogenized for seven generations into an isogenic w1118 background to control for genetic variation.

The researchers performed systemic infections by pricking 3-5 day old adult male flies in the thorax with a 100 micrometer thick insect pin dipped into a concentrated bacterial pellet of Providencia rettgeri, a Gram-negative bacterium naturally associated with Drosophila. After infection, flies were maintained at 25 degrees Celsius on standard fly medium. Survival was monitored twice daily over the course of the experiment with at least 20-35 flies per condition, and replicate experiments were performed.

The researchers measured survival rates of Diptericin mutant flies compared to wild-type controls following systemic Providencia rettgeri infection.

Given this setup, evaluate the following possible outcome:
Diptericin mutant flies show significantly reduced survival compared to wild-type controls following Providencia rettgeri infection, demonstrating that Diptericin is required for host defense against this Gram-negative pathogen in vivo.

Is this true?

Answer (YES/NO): YES